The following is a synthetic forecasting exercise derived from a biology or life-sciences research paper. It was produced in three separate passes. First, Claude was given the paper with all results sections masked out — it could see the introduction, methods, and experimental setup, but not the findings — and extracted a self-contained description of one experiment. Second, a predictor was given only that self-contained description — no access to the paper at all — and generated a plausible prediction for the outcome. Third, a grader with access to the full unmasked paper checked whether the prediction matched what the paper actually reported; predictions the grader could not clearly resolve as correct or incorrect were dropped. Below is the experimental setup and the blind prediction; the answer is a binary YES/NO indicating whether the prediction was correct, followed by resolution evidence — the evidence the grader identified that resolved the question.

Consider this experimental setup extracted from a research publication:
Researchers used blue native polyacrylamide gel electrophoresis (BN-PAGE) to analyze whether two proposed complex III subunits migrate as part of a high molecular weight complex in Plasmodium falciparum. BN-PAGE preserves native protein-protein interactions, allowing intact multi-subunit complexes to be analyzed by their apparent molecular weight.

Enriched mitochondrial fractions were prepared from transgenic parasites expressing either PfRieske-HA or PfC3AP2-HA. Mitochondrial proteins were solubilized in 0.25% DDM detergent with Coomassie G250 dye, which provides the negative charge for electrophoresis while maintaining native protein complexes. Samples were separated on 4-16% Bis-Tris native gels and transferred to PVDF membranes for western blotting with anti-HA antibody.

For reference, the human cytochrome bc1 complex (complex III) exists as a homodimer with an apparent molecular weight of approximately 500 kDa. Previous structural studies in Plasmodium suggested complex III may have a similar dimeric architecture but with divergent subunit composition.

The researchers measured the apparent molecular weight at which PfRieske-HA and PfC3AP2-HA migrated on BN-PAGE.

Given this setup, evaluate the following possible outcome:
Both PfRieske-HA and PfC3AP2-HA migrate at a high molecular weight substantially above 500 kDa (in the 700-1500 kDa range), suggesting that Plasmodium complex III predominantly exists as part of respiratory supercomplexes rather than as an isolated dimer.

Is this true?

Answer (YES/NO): NO